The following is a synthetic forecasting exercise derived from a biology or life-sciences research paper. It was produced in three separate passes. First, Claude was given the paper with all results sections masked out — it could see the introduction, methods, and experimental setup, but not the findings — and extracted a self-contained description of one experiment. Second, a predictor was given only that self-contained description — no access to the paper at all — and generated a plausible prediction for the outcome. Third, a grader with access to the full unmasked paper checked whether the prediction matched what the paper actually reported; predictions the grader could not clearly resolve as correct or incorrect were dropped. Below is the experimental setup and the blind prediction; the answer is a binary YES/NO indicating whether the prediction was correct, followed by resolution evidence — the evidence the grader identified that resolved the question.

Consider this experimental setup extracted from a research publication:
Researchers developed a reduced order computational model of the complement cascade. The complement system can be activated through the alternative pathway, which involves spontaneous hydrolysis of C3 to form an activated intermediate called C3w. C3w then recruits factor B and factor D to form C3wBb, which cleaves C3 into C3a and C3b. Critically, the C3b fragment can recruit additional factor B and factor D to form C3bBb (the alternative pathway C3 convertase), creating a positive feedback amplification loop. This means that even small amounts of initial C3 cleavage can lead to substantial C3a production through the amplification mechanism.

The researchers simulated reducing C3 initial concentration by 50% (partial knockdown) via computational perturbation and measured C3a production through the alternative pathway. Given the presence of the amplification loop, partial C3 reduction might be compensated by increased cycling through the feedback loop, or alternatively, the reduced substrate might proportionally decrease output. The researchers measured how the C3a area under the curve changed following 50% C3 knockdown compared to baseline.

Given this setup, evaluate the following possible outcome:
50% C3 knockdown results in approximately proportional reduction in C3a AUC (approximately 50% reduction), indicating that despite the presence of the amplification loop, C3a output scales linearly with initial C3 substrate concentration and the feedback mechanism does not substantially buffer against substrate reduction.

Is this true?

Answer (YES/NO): NO